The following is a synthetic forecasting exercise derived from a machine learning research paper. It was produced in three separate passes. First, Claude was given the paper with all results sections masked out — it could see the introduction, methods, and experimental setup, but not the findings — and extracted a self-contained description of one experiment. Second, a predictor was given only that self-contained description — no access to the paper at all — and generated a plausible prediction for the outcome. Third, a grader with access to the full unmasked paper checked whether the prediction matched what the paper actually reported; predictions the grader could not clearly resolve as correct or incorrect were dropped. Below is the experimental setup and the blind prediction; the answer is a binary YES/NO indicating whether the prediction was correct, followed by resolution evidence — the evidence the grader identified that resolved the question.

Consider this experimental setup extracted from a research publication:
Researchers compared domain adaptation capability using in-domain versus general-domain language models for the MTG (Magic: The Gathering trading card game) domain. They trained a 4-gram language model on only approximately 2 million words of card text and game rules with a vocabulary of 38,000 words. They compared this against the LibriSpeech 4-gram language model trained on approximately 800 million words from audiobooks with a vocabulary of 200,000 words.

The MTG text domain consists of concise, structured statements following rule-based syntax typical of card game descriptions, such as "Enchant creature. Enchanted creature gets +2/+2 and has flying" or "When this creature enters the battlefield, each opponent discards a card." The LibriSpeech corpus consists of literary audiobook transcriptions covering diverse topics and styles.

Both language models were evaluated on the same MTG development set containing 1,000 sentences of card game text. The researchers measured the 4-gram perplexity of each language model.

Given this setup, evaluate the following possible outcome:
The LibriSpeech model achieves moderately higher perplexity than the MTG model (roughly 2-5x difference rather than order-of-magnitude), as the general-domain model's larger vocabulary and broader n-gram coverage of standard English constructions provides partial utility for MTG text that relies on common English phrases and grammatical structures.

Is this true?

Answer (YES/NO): NO